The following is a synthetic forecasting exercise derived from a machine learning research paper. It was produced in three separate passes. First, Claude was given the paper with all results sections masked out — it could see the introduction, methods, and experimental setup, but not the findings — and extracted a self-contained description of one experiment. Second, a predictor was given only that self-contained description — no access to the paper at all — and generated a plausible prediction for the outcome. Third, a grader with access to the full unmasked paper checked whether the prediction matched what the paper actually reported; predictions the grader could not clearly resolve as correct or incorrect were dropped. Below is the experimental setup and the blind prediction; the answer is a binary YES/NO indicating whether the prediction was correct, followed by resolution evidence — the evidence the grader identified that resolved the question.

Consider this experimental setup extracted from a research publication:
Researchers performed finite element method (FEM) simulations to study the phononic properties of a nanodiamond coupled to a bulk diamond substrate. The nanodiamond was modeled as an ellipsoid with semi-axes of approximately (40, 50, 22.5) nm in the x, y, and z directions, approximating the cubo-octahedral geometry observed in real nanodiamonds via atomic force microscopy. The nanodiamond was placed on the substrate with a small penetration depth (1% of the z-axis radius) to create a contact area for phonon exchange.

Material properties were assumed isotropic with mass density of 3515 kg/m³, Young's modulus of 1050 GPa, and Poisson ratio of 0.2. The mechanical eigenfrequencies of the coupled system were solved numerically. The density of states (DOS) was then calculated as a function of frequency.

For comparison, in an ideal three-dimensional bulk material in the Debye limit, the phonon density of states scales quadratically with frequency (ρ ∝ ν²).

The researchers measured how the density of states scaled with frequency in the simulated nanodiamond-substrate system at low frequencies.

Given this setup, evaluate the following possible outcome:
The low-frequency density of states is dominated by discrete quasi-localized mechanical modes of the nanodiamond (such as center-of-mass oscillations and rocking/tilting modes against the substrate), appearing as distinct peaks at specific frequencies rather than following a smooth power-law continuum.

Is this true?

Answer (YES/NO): NO